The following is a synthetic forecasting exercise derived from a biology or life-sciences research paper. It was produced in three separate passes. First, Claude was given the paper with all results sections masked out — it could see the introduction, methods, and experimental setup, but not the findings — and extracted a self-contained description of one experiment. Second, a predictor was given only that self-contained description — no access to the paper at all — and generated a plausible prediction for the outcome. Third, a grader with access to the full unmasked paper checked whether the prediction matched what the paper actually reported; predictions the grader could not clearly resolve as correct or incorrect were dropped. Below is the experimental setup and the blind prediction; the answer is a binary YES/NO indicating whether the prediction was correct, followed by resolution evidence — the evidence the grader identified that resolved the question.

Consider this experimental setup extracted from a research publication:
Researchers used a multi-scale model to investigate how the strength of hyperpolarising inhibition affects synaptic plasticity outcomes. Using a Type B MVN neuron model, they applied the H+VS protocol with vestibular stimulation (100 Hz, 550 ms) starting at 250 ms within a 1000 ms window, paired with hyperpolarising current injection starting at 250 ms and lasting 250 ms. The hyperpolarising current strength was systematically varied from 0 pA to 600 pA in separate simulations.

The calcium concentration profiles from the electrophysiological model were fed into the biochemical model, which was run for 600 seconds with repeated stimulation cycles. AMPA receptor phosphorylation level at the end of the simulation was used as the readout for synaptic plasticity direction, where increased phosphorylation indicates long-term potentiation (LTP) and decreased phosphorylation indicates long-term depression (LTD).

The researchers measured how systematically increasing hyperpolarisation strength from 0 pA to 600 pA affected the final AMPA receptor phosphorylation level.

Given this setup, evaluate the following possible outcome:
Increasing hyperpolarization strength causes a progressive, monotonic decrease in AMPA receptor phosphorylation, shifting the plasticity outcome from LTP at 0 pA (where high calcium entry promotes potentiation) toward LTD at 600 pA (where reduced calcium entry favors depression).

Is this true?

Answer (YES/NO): NO